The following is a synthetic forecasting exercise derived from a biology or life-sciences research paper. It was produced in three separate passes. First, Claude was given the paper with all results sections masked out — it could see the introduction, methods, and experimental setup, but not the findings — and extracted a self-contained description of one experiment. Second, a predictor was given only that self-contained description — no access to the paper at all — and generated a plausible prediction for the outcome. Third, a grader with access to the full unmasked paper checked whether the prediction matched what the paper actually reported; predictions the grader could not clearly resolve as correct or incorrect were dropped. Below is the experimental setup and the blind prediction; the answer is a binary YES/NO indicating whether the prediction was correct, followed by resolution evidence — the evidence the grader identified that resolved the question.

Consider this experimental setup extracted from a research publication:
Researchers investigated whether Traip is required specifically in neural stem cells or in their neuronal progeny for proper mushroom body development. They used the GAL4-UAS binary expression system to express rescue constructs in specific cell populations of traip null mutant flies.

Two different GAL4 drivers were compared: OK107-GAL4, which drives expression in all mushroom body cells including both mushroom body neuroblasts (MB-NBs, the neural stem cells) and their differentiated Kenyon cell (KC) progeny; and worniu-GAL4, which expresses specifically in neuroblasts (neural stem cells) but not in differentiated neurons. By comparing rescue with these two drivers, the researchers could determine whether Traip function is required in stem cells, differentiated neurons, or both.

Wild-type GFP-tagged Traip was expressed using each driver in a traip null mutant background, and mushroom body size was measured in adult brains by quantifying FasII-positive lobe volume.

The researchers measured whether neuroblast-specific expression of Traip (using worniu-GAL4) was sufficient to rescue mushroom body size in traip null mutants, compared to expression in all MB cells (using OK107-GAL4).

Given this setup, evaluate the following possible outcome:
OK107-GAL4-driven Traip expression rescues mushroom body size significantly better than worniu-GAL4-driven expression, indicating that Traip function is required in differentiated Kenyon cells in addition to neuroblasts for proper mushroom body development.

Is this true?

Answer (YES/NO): NO